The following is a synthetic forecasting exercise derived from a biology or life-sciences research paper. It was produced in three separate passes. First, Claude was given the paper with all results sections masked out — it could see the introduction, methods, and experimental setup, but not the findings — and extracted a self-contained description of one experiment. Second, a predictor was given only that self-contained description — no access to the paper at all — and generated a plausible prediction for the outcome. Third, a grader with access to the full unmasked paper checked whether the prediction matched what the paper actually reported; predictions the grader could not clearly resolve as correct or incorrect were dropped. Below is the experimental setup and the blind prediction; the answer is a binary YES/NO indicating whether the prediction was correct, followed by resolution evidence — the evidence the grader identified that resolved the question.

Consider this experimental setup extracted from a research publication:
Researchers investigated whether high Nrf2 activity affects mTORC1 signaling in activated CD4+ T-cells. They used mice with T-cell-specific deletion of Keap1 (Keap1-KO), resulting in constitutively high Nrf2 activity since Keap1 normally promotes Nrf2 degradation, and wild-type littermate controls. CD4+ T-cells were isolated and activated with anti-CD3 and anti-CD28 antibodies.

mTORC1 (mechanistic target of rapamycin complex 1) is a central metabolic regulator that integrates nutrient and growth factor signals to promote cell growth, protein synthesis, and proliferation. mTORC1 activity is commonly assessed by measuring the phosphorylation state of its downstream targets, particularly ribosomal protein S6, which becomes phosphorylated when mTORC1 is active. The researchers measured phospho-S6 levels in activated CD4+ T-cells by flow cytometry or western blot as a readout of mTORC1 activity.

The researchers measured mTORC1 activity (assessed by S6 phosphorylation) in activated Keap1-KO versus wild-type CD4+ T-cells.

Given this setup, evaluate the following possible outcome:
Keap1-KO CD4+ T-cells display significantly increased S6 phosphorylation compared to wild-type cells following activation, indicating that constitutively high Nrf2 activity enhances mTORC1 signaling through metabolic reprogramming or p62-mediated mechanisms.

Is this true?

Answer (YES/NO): YES